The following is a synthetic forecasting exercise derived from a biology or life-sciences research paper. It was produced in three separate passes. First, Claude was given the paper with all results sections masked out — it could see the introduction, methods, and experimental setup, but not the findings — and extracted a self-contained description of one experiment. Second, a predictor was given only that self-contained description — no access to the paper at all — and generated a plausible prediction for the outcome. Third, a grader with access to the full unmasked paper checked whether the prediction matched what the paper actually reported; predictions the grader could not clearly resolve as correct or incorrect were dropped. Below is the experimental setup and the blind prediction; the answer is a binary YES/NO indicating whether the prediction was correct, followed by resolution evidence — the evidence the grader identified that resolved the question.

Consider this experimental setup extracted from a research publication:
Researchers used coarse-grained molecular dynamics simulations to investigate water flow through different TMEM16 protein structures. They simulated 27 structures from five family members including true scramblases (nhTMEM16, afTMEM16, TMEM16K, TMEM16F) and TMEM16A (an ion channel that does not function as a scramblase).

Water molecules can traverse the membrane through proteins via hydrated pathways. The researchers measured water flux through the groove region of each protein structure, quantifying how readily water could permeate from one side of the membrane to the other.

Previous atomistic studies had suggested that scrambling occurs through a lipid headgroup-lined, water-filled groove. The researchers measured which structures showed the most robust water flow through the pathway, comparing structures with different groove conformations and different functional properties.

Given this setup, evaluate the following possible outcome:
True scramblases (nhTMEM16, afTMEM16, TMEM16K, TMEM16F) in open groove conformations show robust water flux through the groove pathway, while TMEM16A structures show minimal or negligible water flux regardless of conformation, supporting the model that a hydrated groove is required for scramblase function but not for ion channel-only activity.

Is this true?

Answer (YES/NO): NO